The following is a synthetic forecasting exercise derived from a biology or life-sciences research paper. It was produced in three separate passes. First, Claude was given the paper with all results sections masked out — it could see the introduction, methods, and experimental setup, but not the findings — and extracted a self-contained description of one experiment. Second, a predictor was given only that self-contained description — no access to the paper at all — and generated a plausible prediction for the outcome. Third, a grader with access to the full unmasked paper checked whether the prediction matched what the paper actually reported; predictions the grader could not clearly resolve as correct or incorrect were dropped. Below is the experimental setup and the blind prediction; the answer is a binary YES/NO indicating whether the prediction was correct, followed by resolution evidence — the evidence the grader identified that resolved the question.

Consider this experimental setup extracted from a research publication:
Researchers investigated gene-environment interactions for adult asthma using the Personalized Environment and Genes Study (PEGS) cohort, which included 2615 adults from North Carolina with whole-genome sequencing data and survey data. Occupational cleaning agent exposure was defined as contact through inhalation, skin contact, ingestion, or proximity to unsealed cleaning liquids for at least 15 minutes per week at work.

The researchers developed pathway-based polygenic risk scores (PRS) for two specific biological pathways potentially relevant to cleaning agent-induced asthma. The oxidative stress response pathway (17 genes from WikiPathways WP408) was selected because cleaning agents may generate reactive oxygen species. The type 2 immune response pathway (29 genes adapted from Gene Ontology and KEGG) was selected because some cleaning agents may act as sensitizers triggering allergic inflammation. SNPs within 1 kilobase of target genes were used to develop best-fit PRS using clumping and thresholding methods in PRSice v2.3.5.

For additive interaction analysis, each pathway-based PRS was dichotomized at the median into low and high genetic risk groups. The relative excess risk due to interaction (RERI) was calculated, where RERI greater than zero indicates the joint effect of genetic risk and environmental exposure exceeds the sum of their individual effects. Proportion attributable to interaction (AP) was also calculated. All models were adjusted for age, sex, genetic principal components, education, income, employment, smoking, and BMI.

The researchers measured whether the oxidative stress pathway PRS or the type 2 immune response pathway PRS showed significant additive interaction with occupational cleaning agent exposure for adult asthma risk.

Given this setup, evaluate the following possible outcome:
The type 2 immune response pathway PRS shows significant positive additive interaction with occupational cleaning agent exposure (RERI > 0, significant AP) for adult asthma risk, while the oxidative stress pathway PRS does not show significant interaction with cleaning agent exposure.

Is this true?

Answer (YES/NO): NO